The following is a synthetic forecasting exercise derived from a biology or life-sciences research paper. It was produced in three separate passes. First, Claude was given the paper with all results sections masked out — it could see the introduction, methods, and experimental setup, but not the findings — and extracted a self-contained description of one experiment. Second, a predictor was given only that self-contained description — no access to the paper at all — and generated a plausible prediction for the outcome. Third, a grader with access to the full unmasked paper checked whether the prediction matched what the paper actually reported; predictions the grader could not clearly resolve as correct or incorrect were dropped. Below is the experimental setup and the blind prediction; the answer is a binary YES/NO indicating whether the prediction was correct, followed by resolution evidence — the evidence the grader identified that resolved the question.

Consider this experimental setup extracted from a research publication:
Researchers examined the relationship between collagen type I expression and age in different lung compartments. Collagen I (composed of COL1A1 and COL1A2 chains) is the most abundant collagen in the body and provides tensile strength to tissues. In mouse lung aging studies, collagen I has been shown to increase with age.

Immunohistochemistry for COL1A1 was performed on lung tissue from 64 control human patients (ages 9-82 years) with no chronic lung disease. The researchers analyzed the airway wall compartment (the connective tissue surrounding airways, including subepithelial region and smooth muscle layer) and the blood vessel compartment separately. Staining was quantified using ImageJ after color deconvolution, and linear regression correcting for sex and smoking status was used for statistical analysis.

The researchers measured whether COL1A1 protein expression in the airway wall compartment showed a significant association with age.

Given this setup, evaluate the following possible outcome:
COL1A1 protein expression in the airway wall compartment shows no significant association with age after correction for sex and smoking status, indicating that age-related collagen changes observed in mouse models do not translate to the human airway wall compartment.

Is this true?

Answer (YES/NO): YES